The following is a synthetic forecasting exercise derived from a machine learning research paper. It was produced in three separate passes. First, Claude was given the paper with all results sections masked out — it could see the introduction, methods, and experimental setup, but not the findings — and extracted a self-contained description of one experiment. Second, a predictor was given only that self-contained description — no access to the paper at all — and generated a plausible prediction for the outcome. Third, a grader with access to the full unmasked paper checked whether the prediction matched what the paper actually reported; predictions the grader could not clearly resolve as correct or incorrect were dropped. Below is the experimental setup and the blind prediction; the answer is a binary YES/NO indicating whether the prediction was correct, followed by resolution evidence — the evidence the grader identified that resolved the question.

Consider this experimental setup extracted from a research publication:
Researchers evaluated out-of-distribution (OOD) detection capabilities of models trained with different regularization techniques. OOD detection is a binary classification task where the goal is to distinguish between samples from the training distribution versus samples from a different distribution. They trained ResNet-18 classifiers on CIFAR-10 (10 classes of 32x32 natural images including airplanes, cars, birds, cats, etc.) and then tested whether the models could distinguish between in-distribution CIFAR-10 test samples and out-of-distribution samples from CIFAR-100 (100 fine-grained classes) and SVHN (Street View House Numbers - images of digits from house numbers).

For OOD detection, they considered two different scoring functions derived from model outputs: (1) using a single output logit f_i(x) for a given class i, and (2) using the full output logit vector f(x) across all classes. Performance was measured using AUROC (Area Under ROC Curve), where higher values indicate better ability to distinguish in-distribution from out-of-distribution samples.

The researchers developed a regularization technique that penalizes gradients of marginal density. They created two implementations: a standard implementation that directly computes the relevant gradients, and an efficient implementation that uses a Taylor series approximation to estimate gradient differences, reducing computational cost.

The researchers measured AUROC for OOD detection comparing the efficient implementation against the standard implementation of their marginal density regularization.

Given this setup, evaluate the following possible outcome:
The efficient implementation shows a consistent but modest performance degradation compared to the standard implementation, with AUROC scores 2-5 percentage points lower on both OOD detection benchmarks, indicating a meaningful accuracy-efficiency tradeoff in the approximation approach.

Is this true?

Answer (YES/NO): NO